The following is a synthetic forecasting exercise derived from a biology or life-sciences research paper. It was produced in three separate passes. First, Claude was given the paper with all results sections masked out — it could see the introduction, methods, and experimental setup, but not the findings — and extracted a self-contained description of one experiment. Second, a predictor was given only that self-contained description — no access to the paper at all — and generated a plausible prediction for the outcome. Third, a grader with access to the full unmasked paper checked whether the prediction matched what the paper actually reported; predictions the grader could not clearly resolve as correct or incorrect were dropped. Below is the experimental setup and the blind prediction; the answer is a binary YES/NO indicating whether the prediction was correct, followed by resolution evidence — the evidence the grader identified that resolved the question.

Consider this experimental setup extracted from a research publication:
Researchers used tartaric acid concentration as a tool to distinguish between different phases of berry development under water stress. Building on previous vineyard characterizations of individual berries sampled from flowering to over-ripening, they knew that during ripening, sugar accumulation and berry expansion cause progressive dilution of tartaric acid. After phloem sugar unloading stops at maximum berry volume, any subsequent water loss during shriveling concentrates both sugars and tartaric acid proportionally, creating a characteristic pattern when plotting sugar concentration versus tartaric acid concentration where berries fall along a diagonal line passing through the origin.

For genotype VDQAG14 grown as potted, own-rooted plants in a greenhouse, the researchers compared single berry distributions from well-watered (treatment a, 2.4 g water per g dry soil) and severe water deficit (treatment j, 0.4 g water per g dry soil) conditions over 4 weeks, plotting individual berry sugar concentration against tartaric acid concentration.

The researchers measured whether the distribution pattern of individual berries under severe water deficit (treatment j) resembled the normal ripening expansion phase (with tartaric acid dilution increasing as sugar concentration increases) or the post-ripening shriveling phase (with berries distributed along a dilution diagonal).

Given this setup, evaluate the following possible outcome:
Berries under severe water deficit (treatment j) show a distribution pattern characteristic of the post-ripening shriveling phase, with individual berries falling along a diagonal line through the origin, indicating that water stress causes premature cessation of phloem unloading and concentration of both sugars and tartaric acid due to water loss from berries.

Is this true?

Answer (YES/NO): YES